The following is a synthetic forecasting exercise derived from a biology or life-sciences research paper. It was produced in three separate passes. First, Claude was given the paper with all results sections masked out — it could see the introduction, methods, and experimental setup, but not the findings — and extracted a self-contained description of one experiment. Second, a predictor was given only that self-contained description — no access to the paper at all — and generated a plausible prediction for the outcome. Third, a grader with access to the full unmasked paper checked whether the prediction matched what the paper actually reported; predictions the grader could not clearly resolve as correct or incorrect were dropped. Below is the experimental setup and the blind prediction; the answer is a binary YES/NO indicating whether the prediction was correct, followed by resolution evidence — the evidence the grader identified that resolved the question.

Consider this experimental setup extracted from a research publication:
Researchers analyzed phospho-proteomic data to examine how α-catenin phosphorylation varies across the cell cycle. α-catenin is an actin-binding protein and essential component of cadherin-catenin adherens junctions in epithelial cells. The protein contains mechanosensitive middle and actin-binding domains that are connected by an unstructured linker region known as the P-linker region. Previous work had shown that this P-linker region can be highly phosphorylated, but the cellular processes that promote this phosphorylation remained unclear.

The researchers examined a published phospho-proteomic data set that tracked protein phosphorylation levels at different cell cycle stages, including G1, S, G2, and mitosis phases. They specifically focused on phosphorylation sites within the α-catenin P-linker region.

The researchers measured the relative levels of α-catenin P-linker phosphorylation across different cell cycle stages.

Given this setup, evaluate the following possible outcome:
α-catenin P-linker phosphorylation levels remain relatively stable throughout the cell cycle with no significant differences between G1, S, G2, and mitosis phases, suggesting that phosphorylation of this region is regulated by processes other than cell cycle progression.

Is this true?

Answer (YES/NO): NO